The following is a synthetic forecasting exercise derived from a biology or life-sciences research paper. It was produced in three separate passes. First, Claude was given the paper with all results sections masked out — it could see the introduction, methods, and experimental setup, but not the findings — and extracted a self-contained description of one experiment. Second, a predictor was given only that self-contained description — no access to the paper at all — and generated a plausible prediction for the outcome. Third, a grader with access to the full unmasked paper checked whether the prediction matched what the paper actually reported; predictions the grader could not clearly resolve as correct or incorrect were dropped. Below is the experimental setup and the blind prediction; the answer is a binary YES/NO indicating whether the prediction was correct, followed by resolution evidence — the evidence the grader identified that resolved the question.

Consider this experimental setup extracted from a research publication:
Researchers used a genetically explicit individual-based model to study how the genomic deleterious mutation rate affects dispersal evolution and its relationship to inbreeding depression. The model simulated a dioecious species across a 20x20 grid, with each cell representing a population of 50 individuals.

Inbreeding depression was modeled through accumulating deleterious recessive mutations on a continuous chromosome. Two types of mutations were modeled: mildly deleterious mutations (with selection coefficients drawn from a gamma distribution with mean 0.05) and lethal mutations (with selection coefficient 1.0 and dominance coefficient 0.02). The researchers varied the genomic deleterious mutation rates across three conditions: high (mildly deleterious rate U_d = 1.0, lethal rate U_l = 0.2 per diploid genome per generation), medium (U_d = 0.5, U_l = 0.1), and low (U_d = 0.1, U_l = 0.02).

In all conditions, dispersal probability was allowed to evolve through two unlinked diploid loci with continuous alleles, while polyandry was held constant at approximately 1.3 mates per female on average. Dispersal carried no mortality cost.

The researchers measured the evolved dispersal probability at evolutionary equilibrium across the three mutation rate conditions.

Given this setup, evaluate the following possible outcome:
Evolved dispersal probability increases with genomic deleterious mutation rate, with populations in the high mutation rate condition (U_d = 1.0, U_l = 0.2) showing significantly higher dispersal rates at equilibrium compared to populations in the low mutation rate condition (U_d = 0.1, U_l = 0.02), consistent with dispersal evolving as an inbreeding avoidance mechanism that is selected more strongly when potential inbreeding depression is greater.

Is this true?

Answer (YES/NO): YES